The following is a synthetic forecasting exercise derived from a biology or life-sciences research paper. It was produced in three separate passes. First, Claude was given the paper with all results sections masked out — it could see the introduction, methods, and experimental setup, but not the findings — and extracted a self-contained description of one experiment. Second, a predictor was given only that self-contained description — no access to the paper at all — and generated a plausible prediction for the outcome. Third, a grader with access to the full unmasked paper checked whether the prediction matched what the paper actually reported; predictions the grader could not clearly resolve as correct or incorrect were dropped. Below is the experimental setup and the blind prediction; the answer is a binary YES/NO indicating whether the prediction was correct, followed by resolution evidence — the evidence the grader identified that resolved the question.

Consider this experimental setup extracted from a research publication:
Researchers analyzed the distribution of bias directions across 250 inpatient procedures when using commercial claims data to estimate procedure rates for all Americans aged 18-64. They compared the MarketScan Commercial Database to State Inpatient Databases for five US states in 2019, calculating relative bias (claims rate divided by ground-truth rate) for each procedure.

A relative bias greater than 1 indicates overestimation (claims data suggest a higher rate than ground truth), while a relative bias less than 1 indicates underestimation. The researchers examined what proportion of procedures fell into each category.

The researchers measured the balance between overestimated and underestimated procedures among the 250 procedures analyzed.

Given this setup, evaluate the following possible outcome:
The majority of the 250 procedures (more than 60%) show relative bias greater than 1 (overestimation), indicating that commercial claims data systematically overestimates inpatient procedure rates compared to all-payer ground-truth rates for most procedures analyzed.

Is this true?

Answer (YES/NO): NO